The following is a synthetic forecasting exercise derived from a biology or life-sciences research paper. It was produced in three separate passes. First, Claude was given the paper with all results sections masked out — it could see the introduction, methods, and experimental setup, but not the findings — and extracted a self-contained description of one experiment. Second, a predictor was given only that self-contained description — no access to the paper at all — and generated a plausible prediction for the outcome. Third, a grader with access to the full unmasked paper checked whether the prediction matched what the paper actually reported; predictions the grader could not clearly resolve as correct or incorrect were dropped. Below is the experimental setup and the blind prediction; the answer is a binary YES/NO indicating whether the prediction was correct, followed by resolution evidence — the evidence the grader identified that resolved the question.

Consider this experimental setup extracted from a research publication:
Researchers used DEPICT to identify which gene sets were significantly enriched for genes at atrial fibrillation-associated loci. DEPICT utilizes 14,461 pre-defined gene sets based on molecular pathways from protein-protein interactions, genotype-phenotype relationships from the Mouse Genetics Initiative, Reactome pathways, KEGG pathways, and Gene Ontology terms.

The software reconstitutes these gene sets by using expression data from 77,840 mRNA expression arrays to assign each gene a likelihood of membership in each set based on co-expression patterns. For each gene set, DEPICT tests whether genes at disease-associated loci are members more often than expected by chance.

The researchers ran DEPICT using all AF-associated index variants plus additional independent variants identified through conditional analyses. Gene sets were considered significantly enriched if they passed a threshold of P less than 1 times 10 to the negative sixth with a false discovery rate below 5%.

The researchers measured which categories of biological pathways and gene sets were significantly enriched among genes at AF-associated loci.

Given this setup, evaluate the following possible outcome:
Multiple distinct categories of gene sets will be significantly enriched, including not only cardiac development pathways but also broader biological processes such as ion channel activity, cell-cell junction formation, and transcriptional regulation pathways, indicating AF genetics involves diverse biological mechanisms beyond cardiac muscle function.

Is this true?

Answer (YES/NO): NO